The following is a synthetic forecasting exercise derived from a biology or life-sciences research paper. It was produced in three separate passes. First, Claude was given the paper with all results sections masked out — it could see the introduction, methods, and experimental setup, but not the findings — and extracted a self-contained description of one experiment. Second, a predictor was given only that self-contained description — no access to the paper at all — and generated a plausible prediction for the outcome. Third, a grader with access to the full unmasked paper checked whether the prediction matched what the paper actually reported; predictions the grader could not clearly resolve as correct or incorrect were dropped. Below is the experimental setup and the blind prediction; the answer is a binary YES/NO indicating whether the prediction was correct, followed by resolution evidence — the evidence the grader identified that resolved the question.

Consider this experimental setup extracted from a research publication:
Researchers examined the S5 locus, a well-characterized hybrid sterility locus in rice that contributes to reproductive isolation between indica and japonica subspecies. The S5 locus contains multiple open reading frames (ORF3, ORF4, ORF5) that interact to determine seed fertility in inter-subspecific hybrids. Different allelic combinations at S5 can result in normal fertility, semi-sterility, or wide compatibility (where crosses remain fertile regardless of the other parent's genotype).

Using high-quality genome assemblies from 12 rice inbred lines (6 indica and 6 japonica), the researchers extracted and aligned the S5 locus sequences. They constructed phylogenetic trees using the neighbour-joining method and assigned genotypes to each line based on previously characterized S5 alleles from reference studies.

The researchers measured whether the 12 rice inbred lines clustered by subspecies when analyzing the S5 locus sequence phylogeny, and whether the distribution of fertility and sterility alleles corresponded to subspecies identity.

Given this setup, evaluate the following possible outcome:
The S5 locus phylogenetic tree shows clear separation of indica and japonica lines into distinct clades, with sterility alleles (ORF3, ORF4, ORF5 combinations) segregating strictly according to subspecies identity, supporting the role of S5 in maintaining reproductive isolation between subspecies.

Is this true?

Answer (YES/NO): NO